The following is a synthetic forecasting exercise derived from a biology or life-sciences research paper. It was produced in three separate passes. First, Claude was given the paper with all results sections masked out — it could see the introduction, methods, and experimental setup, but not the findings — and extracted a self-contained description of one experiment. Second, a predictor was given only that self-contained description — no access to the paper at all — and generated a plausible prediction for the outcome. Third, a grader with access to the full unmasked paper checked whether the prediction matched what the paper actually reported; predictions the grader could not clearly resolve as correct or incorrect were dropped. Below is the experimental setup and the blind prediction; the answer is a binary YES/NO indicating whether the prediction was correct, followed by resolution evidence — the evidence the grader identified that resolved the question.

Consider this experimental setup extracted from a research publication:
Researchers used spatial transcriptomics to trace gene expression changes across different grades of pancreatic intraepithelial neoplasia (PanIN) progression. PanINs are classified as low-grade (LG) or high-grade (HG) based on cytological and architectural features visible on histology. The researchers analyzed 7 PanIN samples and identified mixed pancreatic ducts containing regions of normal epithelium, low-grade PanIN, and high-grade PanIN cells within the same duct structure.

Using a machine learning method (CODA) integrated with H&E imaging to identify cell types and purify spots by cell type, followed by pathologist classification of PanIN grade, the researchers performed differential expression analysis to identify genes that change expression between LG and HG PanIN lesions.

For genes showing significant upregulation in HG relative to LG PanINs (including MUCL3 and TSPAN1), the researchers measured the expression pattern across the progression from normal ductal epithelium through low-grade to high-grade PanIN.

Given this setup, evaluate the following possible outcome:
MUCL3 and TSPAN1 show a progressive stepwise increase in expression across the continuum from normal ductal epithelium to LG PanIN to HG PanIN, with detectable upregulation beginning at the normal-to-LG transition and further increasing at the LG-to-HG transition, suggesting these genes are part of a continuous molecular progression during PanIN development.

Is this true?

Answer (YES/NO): YES